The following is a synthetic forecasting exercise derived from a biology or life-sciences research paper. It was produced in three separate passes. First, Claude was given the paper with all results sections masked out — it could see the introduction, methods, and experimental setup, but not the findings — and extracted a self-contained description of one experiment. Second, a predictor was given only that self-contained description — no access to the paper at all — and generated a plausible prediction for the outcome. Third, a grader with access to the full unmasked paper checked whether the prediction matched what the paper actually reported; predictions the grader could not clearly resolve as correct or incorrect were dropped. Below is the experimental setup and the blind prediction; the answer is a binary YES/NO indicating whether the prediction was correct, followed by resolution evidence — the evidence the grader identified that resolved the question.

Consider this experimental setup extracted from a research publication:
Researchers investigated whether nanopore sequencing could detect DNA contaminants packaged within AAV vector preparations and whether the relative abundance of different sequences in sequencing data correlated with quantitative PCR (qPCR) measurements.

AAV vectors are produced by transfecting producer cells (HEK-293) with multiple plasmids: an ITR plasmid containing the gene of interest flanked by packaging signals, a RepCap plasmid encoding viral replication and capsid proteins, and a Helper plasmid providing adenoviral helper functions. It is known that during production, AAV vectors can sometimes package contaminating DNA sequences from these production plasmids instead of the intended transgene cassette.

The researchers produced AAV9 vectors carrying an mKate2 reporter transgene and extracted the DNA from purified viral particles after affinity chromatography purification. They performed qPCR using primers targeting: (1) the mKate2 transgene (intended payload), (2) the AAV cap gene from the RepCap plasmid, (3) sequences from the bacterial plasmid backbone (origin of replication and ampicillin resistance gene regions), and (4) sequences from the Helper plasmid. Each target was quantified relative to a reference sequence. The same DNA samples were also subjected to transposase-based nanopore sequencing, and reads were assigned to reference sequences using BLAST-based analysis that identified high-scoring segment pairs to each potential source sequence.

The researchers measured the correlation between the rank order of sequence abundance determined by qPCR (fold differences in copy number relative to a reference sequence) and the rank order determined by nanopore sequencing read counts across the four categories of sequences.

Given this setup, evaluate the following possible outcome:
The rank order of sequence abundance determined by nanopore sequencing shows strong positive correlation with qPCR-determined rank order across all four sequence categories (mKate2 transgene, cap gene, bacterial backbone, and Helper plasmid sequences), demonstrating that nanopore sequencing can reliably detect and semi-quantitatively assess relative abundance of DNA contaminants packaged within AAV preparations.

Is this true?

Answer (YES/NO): NO